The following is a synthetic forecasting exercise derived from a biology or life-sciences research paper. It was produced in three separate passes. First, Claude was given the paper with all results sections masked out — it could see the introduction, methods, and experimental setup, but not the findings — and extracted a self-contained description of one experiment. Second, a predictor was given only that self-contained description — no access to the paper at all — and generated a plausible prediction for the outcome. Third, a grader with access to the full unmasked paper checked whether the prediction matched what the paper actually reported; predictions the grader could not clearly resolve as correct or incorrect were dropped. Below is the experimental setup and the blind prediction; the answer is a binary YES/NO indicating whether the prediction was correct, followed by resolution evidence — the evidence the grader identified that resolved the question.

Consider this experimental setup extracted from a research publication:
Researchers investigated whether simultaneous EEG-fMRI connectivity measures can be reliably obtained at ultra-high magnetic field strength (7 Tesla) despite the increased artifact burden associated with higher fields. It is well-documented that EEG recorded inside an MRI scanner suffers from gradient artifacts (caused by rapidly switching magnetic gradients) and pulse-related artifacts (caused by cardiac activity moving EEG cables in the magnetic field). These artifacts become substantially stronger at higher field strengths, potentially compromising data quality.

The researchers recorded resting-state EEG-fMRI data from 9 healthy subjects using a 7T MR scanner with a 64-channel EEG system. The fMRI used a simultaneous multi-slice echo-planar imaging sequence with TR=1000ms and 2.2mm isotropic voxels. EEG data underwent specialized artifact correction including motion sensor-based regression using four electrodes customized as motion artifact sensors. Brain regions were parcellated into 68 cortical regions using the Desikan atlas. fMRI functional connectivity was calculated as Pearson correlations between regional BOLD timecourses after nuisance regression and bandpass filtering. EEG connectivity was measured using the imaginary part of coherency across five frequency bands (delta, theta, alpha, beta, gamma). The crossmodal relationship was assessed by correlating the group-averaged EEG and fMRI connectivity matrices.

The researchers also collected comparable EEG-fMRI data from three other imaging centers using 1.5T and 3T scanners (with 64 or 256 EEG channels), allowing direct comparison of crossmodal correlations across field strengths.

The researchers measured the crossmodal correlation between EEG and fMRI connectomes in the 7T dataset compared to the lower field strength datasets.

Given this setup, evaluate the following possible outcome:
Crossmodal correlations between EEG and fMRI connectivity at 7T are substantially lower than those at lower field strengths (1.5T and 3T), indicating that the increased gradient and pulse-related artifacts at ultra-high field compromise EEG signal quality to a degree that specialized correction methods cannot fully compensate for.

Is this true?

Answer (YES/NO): NO